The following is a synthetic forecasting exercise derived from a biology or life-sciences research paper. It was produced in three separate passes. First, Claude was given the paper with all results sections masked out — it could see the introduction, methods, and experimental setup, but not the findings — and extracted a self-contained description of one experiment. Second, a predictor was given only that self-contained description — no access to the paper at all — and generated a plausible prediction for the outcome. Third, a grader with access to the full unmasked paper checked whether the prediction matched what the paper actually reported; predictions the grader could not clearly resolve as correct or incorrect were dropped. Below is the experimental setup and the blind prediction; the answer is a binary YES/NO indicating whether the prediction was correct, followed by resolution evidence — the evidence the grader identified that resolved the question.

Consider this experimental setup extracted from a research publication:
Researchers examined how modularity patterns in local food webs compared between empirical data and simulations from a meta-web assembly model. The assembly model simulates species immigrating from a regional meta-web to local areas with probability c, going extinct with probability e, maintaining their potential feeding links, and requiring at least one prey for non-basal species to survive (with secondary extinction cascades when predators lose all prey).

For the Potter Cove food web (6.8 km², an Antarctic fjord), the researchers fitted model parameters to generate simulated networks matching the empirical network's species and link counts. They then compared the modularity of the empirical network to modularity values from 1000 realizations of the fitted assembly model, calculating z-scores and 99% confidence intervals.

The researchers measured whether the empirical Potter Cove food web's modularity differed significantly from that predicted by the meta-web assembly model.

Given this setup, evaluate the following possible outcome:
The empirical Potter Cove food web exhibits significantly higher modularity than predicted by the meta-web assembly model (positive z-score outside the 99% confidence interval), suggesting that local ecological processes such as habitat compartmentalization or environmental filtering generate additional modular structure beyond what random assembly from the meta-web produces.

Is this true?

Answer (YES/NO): NO